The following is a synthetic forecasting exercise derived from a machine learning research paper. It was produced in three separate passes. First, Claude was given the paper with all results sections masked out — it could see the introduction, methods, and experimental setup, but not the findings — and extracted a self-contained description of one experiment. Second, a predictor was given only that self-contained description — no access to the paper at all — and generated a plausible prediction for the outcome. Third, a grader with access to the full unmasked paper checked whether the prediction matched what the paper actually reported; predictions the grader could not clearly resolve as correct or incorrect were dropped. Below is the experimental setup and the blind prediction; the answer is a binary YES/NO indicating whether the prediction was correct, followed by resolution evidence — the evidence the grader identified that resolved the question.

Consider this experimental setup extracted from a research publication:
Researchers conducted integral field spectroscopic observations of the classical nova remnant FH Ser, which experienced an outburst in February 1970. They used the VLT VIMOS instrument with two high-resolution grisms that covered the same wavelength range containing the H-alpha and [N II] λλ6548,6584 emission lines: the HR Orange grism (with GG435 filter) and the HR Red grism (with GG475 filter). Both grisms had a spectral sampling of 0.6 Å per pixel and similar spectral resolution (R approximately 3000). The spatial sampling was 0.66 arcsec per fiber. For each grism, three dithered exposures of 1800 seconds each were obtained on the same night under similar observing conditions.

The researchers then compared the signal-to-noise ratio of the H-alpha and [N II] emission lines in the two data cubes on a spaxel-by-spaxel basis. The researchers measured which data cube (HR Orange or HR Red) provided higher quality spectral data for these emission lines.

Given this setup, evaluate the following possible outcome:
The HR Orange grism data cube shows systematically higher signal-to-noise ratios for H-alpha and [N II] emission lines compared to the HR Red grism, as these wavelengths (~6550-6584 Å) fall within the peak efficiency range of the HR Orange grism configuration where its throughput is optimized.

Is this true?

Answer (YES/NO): YES